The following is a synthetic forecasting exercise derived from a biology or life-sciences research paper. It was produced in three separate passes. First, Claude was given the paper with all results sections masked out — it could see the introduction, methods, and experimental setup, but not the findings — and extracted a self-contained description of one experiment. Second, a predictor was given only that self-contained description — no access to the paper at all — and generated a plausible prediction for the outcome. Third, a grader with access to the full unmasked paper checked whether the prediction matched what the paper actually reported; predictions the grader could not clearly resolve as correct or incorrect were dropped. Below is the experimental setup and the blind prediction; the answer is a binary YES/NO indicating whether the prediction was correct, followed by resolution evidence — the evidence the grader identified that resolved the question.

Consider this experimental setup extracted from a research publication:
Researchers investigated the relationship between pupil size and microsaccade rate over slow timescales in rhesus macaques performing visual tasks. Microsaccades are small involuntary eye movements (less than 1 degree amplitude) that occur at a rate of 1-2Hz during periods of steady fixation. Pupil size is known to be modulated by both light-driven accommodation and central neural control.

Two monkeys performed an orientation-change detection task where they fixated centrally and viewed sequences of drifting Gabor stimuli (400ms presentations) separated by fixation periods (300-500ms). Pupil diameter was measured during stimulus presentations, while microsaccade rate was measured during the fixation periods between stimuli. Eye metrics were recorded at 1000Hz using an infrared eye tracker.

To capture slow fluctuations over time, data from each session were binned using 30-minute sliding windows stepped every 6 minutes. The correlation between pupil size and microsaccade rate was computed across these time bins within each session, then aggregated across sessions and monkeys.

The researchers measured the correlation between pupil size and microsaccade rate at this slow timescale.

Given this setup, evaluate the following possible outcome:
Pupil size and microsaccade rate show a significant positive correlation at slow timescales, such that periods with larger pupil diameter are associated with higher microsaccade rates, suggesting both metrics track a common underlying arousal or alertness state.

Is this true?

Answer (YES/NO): NO